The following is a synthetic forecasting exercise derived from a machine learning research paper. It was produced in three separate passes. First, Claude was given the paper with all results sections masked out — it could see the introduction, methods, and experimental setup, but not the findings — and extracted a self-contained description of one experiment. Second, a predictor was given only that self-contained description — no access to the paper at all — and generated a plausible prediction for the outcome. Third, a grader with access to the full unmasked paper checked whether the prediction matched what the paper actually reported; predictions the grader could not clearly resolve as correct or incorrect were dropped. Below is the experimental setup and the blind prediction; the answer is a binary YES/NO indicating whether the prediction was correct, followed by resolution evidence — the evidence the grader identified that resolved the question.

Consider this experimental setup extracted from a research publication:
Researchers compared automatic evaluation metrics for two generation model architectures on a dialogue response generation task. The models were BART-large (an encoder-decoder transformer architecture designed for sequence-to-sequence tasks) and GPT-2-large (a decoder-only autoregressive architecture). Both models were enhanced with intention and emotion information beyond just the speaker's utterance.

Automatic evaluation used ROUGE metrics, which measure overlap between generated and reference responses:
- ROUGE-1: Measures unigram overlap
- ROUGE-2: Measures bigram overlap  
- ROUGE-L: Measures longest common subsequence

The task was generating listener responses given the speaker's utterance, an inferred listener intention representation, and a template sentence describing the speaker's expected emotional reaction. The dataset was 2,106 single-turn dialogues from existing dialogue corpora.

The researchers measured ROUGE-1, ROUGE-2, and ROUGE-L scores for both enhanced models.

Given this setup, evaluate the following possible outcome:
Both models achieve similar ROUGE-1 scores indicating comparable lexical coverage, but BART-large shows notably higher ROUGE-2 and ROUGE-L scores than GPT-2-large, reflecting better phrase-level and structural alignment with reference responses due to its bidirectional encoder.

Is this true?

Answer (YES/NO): NO